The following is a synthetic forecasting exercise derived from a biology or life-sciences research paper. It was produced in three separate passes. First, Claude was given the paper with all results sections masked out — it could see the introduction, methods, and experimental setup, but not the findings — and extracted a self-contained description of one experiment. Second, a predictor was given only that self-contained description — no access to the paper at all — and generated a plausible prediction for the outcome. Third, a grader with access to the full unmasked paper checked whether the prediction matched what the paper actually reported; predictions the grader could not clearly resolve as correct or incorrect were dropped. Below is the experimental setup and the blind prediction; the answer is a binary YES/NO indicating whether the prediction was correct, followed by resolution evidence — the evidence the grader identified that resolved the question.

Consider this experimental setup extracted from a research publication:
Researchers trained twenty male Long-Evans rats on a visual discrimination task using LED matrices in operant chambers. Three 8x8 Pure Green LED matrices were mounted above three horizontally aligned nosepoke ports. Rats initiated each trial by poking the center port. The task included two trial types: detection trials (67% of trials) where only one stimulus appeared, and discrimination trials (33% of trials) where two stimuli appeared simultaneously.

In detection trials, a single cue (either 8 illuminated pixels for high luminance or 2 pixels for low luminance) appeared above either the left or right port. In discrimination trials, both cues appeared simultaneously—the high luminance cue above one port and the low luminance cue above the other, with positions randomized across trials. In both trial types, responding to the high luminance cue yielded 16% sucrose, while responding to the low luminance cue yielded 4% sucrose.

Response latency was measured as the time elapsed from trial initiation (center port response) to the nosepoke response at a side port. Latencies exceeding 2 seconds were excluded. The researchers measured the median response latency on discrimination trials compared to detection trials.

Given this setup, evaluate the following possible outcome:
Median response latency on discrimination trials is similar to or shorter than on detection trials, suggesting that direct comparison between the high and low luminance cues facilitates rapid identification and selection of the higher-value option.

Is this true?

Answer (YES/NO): NO